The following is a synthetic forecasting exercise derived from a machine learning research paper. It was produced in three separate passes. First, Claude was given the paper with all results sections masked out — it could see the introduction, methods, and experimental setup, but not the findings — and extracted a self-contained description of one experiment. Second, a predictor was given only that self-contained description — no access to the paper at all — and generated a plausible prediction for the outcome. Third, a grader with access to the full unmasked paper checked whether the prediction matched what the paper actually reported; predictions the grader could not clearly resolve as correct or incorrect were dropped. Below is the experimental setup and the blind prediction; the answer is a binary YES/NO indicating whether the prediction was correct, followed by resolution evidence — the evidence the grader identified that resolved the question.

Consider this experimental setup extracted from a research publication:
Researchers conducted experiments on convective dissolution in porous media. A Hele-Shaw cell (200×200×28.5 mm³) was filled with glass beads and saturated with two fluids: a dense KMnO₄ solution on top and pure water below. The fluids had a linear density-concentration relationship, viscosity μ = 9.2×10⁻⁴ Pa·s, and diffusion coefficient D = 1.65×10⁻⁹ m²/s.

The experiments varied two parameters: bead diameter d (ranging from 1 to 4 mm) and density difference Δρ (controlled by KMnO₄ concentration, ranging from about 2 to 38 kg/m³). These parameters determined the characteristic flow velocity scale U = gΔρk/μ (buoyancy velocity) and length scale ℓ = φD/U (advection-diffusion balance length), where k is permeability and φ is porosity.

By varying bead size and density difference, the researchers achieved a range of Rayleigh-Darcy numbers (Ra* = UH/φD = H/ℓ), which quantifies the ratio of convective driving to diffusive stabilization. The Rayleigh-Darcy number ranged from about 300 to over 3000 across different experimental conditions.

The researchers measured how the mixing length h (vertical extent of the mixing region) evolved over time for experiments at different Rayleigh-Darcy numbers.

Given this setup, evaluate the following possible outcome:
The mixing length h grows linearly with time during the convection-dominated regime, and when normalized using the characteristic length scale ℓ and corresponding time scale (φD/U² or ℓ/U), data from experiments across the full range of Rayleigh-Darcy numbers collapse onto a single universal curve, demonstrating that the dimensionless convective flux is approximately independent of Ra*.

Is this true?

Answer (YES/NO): YES